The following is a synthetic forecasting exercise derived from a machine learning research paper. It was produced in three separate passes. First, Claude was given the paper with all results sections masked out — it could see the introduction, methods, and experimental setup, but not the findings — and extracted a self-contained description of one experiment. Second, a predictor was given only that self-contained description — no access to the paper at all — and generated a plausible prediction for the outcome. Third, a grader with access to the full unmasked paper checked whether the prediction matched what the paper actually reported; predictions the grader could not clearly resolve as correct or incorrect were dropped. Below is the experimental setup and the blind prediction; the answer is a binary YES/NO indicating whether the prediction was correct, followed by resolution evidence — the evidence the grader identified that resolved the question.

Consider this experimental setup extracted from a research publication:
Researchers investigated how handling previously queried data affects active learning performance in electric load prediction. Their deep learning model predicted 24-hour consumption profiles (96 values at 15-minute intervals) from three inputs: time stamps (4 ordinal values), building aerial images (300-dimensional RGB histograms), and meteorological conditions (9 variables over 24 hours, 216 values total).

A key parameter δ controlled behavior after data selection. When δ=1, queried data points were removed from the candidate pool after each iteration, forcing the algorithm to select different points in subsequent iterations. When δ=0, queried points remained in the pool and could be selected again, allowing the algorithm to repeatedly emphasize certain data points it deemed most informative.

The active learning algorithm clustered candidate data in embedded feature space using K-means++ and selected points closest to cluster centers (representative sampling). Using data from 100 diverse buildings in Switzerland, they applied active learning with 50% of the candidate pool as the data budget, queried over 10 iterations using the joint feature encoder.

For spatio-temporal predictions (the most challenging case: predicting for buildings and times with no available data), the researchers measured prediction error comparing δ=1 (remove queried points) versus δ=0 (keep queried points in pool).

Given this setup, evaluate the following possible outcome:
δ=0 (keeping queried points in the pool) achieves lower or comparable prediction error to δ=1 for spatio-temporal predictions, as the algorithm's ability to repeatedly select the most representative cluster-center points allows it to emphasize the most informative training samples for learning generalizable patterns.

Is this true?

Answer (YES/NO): NO